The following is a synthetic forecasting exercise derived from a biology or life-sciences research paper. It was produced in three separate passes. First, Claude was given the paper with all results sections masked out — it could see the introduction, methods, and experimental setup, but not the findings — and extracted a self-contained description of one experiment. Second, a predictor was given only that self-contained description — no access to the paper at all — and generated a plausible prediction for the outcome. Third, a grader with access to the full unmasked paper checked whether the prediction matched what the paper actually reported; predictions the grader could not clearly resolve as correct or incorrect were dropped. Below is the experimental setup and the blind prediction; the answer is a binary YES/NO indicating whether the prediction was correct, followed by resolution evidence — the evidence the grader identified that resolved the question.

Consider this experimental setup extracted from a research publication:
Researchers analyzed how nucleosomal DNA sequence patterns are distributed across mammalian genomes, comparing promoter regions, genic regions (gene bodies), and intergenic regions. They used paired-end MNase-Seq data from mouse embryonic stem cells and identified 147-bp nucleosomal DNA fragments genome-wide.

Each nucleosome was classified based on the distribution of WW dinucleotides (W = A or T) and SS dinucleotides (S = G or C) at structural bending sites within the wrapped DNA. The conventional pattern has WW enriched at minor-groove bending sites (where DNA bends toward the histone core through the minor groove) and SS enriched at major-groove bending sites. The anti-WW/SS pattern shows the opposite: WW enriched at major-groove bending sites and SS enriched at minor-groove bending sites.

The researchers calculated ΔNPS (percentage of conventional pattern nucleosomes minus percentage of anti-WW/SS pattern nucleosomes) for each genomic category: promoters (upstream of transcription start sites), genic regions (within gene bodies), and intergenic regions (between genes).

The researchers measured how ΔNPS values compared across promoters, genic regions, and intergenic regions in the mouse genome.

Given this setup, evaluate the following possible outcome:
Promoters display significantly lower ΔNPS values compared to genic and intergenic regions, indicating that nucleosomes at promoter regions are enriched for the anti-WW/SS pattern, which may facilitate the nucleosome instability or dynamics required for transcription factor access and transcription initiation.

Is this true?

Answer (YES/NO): NO